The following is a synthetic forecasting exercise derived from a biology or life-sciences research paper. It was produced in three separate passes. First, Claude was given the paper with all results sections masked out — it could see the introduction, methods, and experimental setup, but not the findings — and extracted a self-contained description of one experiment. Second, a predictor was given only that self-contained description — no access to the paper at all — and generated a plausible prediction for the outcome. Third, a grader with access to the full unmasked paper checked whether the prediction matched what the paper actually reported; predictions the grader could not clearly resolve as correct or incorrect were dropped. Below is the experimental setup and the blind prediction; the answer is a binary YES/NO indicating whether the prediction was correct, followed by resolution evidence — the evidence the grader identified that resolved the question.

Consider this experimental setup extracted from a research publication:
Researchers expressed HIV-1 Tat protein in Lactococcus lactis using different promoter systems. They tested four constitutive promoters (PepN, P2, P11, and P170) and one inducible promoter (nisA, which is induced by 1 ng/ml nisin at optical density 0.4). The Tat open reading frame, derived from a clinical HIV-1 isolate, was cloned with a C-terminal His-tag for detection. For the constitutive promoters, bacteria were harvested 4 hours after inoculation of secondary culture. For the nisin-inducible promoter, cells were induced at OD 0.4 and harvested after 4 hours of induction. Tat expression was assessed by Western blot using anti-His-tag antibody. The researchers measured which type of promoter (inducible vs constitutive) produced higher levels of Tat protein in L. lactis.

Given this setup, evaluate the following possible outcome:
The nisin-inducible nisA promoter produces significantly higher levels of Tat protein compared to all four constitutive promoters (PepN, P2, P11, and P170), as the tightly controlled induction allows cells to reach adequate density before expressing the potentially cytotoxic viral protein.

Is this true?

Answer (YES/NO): NO